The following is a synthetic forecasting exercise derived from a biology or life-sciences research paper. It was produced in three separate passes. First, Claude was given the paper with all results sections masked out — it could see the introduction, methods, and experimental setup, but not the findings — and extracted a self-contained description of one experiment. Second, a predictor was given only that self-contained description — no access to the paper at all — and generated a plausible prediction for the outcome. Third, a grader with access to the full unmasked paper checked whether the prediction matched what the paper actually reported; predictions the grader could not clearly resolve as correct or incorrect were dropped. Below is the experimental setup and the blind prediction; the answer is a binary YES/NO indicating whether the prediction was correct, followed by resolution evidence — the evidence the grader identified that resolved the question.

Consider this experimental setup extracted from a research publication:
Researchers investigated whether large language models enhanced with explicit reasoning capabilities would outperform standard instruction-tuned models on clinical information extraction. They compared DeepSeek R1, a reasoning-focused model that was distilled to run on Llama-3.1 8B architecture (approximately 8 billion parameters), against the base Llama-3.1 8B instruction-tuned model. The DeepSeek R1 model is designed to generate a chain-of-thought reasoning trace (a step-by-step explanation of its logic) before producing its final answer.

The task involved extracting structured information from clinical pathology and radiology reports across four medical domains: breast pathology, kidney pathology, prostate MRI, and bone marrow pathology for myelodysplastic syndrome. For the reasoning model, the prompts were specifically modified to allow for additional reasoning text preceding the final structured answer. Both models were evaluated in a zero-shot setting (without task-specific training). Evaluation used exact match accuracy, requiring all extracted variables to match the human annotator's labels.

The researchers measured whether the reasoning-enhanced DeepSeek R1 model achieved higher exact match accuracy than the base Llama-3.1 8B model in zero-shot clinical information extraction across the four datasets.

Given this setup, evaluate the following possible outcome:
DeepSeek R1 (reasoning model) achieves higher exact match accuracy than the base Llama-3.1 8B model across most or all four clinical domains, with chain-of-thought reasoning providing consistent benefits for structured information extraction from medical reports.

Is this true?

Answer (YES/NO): NO